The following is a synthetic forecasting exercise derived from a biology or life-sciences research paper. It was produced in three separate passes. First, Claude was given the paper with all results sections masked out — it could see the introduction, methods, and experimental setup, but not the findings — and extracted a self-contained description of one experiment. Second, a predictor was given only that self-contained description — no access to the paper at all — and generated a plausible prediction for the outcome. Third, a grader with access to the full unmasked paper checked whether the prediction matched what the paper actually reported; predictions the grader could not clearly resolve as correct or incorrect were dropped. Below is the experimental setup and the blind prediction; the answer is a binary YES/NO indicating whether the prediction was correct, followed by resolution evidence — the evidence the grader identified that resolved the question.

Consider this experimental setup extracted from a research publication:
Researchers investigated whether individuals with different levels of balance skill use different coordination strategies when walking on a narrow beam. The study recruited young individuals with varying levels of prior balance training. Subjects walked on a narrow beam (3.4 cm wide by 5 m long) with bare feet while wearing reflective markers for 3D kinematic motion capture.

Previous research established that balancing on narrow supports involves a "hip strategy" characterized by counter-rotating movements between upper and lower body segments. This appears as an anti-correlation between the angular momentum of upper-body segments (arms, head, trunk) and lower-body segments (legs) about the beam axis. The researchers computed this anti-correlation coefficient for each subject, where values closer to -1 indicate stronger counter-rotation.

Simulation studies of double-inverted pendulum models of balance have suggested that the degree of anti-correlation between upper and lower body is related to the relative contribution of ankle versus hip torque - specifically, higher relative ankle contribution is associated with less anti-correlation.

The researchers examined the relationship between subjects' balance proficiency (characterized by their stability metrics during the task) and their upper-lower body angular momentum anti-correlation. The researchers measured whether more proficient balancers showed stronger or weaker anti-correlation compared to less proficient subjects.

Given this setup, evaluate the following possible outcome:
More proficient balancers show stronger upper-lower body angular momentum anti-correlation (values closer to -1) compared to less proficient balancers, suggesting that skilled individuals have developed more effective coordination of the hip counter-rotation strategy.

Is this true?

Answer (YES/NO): NO